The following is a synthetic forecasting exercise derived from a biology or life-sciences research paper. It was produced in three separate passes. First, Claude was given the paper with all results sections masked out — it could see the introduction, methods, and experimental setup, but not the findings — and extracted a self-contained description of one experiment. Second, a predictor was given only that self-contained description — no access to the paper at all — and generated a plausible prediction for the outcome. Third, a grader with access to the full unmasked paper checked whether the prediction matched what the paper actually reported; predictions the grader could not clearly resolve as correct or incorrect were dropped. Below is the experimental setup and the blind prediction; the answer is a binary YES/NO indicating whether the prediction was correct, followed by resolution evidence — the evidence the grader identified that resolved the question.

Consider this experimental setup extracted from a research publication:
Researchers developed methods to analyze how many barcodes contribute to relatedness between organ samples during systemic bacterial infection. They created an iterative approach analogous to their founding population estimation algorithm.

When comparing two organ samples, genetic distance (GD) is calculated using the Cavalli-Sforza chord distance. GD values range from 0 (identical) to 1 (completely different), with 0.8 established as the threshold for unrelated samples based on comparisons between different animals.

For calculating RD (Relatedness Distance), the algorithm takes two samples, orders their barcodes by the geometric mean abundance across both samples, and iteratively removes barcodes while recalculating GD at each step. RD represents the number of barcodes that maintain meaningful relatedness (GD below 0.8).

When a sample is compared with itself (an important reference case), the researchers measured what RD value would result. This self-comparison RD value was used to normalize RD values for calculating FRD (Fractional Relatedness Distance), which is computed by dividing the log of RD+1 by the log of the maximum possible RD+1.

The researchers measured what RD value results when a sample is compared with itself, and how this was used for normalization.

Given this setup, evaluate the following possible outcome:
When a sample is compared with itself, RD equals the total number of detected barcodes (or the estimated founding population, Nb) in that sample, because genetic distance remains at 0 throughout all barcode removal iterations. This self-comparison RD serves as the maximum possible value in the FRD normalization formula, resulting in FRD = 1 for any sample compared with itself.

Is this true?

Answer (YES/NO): NO